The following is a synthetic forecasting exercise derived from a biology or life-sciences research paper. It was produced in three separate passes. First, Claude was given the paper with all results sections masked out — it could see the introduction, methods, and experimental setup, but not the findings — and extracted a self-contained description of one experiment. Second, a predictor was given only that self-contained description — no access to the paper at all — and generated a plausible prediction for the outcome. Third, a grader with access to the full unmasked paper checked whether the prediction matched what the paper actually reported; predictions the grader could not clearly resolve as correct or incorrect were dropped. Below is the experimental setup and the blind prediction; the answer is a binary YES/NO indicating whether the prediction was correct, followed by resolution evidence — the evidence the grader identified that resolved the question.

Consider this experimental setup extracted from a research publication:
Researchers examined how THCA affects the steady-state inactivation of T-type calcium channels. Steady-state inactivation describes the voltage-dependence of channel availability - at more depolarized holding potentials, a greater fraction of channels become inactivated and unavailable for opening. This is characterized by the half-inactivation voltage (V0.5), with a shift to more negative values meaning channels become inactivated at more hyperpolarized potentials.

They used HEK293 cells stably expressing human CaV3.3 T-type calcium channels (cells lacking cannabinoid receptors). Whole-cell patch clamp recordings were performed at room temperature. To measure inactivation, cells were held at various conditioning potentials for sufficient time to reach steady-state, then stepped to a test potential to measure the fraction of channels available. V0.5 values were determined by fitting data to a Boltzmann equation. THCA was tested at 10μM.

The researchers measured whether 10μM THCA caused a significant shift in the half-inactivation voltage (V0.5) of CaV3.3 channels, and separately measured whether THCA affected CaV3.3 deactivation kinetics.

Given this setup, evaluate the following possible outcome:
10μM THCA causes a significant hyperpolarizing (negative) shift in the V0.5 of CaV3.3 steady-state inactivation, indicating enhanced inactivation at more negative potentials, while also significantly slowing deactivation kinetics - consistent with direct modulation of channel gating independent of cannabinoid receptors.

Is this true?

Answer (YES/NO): NO